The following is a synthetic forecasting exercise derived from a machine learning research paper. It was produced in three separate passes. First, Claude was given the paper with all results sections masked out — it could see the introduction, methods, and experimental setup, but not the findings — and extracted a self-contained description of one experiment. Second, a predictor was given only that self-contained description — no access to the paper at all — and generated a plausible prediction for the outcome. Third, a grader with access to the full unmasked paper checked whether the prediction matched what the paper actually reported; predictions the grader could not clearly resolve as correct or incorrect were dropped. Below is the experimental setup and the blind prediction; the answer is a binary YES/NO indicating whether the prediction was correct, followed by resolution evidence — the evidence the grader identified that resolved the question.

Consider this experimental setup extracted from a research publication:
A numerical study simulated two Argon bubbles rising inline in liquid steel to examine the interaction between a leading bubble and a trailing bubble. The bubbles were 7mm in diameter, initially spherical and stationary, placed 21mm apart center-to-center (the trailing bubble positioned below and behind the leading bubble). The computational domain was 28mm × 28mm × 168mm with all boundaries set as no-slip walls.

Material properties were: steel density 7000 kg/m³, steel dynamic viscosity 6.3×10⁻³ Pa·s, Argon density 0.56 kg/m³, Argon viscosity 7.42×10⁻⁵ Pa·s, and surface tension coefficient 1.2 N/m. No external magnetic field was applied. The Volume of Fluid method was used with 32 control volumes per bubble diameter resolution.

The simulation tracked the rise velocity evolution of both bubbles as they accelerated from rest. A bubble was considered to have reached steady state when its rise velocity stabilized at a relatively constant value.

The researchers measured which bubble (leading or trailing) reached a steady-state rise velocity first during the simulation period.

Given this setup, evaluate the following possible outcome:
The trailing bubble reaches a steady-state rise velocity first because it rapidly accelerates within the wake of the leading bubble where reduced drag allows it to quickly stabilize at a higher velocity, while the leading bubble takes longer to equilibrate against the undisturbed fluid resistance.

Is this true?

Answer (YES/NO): NO